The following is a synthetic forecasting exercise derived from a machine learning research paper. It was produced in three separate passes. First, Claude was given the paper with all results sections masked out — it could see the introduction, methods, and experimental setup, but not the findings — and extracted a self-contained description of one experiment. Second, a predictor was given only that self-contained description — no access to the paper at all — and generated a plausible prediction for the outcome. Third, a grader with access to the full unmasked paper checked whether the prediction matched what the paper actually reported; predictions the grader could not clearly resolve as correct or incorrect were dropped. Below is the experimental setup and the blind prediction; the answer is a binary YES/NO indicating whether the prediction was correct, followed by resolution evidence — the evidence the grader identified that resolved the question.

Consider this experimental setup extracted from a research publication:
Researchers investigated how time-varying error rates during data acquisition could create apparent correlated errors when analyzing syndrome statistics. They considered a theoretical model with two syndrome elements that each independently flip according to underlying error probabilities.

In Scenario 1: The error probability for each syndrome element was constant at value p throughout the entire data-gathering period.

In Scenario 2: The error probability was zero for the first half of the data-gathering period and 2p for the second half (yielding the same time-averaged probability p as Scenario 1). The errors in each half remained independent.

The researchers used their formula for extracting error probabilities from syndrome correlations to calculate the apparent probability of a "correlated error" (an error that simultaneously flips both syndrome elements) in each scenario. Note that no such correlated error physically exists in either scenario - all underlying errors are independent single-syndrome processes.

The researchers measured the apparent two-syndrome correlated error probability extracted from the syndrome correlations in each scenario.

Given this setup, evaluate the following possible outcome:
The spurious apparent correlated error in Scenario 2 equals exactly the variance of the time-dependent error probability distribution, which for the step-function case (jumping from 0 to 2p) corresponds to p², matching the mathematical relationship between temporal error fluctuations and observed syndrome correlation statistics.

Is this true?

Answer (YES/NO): NO